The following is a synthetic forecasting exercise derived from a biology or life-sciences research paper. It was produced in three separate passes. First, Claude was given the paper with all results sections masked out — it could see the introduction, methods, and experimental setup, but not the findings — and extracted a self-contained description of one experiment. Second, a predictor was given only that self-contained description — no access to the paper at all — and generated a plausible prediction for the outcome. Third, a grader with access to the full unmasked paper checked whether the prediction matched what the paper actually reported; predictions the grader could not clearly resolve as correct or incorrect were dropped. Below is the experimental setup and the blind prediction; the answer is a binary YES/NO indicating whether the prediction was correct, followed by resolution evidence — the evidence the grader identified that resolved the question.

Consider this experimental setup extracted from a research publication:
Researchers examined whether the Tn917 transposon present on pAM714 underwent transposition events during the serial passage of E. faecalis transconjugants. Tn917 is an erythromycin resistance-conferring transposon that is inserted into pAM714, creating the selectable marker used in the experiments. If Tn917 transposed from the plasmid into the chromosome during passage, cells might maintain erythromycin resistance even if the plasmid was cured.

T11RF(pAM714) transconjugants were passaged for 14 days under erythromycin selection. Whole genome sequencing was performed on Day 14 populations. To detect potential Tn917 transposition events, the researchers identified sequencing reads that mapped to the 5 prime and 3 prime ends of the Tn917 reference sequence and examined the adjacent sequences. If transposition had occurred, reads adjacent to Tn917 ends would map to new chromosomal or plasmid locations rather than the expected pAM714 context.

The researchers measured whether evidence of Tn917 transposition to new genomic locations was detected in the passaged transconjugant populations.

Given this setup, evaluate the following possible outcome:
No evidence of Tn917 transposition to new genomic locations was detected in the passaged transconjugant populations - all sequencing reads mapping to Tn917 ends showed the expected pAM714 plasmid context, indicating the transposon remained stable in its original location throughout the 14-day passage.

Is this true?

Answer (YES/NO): YES